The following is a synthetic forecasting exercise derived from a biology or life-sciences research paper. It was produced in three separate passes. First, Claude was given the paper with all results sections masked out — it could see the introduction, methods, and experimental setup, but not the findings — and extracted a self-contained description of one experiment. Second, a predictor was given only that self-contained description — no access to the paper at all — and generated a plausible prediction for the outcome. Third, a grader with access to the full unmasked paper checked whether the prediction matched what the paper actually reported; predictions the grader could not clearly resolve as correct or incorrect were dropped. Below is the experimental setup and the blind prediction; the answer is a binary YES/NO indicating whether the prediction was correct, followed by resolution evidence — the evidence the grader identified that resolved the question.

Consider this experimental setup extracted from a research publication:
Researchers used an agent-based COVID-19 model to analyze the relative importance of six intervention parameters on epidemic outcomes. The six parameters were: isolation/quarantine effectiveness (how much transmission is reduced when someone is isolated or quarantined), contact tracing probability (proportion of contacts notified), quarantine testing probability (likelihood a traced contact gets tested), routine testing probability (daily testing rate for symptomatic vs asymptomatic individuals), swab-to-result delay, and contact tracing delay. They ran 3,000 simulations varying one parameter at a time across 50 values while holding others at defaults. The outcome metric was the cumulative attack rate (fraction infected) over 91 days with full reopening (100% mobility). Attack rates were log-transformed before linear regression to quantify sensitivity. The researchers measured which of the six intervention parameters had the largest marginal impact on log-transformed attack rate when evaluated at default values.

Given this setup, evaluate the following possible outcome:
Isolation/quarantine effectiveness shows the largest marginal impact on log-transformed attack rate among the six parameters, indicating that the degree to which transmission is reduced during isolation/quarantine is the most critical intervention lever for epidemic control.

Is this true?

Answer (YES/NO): YES